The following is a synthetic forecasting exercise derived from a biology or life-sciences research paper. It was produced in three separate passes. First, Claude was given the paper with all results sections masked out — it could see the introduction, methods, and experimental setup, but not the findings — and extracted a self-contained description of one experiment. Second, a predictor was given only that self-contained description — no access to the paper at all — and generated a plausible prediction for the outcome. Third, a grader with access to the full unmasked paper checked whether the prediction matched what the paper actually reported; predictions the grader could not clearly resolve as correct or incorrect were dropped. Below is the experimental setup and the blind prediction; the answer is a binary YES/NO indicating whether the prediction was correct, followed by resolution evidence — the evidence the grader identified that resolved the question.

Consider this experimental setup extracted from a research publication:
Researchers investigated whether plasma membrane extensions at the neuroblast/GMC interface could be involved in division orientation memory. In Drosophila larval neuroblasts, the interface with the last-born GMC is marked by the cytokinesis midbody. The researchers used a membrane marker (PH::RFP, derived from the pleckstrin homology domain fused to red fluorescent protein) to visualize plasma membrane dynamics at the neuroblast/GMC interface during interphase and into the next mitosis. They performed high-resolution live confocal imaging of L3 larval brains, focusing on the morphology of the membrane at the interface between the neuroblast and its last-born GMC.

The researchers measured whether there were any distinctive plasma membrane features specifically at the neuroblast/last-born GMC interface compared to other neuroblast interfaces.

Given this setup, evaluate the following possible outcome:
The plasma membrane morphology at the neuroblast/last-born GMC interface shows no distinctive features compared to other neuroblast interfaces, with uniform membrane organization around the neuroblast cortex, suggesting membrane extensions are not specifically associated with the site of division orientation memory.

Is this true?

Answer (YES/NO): NO